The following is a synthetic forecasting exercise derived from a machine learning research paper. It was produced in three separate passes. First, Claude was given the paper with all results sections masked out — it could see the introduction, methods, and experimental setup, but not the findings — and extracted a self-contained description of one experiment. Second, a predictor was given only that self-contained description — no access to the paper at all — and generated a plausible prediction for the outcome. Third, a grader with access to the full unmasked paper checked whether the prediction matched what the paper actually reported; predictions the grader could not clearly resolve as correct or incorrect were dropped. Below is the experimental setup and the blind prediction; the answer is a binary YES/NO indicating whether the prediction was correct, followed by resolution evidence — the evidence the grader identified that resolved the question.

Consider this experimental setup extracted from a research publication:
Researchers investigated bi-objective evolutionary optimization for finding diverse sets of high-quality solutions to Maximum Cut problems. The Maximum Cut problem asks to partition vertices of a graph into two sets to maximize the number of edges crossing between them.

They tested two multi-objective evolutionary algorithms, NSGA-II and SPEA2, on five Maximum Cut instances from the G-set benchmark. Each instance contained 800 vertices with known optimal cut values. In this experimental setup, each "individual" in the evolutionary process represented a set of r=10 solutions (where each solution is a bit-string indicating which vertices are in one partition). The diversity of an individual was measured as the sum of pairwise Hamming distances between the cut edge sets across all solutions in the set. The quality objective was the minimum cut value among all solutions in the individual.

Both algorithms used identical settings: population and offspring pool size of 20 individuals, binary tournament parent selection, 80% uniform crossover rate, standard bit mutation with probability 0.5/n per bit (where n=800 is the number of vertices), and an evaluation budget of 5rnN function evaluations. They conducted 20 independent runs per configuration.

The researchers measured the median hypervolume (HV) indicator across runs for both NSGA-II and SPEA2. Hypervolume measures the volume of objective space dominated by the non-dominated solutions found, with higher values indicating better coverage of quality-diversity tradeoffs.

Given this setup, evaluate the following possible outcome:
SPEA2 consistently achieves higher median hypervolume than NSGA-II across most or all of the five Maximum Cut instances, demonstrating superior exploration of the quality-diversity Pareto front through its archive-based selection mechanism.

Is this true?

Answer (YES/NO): NO